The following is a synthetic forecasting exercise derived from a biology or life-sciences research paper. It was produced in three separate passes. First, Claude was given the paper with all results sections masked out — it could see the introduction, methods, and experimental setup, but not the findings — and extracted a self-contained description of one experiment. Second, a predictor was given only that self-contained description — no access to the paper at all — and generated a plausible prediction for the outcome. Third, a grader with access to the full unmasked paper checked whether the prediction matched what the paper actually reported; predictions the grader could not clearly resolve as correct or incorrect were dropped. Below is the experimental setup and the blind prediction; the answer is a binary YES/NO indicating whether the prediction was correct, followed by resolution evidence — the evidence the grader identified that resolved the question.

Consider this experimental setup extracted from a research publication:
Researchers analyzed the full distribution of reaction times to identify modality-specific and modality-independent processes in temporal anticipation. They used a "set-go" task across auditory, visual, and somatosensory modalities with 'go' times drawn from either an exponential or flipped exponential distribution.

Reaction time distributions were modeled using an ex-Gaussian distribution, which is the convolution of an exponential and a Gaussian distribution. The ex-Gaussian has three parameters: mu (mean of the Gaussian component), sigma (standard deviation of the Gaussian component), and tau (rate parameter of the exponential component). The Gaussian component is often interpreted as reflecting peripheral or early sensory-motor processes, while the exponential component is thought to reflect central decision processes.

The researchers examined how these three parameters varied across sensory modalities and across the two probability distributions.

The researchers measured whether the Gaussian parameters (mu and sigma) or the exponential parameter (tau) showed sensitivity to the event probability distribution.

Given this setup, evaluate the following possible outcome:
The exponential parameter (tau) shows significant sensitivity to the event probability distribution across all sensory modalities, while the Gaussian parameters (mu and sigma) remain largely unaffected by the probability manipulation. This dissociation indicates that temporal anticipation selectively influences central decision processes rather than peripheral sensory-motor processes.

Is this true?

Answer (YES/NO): YES